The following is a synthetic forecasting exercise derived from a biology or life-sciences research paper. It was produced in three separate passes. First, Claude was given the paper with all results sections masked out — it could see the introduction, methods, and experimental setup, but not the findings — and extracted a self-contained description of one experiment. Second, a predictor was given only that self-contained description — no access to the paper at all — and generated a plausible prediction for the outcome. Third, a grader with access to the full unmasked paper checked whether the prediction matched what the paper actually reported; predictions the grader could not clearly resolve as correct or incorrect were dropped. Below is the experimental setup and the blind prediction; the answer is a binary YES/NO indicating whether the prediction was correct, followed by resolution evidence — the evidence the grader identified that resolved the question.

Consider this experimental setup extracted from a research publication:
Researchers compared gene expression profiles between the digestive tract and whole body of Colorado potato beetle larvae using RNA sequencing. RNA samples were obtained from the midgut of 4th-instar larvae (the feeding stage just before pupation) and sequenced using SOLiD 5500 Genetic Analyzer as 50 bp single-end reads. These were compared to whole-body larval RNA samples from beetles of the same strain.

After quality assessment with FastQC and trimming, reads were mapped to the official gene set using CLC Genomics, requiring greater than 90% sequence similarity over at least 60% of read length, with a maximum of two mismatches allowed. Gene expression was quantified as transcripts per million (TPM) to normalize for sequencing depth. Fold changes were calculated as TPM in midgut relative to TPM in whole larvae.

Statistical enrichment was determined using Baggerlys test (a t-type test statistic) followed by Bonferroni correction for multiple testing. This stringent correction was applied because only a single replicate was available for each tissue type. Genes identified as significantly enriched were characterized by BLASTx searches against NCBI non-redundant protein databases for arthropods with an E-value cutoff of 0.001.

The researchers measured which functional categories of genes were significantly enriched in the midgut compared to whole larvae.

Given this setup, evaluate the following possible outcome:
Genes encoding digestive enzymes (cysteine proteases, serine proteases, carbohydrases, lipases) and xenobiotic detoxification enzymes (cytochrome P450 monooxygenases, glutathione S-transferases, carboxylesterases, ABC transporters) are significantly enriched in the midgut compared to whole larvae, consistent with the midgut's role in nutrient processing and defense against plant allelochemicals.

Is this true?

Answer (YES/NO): NO